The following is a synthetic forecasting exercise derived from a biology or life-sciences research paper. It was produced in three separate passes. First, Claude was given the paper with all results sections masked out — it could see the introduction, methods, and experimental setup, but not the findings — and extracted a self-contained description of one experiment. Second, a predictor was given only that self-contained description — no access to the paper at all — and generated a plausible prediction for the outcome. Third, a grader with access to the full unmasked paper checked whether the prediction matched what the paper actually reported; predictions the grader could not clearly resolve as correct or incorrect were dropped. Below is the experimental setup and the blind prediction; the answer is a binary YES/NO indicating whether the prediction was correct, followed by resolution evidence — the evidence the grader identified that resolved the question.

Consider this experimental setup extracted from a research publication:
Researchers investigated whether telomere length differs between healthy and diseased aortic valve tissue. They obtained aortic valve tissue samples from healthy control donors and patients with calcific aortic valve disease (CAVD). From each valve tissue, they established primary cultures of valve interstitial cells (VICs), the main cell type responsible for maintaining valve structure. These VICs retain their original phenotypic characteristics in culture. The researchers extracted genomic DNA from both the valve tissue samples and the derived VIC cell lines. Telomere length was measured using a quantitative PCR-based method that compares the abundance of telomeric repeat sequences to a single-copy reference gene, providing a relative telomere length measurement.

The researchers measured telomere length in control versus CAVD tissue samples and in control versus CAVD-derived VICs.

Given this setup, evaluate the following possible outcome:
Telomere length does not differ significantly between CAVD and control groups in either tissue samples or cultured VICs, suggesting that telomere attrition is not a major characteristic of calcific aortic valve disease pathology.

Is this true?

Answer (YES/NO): YES